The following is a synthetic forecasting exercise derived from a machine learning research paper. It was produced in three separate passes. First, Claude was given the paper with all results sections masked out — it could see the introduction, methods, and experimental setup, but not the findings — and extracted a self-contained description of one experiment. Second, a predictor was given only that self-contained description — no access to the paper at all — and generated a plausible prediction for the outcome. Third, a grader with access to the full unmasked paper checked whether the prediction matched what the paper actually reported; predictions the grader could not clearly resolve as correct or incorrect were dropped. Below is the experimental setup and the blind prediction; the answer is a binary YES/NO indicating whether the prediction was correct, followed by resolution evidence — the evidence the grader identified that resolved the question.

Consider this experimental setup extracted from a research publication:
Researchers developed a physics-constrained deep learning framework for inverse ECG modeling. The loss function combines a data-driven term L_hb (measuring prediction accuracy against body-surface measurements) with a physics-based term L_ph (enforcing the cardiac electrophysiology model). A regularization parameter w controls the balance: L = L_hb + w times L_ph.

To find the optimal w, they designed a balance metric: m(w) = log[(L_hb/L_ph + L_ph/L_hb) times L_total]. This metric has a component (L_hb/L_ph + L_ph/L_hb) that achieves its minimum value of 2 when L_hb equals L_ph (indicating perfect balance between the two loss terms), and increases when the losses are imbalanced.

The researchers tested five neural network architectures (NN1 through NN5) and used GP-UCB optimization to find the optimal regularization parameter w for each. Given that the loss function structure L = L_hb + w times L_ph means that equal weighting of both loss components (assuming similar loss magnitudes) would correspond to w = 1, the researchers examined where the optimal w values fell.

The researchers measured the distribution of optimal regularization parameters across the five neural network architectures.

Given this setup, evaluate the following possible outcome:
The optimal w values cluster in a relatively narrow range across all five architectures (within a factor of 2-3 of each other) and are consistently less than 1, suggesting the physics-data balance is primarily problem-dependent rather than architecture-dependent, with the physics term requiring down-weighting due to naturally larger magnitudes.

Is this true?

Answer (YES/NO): YES